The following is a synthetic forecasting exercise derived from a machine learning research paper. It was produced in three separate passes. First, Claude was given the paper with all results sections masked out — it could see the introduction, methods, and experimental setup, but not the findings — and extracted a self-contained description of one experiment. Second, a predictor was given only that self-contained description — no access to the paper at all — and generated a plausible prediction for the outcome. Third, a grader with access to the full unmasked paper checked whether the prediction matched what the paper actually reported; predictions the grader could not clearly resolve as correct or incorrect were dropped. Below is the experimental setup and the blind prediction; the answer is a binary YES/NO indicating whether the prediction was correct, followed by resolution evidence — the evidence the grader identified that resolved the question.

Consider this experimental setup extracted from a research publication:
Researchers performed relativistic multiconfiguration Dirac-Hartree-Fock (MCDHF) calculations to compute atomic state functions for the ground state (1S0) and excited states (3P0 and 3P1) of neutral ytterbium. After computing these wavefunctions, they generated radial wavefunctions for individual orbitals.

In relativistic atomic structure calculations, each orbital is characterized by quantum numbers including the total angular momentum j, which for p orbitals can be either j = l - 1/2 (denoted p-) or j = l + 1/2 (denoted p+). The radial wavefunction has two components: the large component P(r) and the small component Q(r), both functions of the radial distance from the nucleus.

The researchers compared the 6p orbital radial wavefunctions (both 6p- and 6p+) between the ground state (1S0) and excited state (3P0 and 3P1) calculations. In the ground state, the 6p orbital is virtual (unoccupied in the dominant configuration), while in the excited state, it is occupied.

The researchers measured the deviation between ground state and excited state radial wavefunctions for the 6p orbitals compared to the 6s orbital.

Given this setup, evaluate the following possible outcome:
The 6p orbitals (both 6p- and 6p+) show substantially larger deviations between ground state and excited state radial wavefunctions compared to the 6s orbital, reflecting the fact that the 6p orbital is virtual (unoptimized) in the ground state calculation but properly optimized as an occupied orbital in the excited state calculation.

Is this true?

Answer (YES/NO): YES